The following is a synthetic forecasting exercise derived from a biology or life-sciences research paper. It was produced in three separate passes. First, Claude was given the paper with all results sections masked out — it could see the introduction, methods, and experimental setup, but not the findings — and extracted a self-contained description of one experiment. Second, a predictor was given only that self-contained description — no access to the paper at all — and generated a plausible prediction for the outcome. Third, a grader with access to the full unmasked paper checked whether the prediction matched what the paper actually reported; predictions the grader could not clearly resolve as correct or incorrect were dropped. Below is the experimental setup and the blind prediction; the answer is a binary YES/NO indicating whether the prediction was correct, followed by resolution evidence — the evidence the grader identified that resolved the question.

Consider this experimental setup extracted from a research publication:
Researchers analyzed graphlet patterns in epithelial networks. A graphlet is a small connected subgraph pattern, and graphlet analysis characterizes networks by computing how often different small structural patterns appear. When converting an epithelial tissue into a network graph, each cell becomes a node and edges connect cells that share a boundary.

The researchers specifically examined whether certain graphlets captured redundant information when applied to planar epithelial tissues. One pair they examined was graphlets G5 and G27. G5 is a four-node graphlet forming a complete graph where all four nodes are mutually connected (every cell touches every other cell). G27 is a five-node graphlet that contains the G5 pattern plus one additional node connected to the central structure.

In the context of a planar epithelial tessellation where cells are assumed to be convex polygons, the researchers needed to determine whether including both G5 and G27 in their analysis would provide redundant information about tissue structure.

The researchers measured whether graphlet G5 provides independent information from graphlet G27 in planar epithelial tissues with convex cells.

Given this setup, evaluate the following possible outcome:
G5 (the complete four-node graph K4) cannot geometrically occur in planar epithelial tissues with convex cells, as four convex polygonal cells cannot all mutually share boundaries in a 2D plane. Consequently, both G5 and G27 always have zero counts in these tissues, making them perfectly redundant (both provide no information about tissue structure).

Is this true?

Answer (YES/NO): NO